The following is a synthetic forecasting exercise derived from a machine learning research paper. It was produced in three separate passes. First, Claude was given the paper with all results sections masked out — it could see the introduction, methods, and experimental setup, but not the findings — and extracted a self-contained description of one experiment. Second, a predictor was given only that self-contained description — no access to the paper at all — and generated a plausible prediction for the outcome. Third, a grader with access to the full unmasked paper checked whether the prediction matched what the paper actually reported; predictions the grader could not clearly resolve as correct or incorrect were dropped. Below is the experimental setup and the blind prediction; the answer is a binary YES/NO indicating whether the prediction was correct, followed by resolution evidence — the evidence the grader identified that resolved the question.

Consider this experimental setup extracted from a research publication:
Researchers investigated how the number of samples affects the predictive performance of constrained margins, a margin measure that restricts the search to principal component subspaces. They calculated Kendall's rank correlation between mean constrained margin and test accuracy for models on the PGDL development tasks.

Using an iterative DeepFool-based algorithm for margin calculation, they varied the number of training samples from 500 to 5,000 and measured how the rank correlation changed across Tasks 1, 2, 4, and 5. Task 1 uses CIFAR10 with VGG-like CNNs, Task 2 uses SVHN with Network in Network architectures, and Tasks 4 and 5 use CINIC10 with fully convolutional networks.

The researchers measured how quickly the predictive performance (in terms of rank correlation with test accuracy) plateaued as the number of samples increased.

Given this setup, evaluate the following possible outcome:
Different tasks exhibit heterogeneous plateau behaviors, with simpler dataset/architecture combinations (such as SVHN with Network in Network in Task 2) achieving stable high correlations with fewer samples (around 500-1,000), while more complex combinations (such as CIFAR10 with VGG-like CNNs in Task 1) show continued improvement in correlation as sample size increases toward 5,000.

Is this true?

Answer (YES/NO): NO